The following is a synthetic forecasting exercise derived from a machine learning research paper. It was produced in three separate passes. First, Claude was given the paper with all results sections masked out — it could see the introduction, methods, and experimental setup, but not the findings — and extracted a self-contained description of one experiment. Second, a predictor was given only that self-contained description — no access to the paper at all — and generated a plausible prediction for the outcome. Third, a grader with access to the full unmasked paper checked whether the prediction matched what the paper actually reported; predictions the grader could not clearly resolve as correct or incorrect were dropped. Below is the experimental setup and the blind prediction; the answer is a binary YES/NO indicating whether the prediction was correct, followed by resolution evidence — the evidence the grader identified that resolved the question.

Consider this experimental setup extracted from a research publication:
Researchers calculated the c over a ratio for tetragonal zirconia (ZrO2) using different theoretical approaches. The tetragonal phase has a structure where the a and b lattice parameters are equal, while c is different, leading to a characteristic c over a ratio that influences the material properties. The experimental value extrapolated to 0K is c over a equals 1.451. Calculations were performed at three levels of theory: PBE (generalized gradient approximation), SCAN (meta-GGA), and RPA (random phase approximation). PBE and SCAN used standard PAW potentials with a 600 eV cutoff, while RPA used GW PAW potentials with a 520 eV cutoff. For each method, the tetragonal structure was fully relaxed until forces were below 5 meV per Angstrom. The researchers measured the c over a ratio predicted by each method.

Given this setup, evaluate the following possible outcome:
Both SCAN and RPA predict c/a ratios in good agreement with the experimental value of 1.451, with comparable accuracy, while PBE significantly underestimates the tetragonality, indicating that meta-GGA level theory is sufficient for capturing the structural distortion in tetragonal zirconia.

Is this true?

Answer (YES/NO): NO